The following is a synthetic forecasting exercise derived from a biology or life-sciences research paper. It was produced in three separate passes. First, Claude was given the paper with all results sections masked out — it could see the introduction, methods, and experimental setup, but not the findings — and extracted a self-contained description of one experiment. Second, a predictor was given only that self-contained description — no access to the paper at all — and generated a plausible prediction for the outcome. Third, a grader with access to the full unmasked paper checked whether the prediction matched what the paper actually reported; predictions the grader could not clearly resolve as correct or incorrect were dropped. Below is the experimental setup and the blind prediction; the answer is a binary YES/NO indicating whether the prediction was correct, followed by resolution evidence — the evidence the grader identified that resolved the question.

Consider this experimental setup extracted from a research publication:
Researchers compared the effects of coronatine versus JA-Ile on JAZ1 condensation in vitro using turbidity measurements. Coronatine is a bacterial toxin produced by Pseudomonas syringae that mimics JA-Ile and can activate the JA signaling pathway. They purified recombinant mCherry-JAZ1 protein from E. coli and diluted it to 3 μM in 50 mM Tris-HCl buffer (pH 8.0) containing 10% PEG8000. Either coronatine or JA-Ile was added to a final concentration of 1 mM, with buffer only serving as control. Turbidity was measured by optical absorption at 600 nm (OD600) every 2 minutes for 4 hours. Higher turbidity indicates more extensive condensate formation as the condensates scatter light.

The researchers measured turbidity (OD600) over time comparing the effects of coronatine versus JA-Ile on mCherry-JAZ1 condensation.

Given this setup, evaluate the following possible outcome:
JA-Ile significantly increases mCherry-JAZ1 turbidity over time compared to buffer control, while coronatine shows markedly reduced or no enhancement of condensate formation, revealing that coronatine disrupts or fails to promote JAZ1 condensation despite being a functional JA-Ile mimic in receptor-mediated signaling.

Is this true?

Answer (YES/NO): NO